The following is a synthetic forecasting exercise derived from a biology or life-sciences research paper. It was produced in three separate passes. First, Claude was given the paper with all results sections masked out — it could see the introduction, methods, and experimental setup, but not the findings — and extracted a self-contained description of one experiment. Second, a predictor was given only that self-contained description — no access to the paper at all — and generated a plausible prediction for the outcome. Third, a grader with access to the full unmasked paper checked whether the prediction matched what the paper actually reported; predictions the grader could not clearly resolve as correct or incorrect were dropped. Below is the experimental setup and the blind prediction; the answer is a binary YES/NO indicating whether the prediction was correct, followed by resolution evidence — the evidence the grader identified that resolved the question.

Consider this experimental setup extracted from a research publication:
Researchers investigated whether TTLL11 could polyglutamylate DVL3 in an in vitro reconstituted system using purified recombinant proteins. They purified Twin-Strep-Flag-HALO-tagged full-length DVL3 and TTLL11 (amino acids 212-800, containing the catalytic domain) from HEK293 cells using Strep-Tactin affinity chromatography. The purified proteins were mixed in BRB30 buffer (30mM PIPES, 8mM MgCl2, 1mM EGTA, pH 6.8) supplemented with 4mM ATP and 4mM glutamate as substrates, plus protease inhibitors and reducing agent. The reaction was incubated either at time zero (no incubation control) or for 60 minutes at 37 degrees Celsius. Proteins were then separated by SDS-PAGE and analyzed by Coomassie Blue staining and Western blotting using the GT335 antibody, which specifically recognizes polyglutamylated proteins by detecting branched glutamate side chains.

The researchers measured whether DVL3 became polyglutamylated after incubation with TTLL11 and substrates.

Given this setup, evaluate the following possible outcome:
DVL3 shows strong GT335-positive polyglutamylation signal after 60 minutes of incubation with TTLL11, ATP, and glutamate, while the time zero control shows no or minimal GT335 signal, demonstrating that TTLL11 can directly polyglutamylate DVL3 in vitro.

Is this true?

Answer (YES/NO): NO